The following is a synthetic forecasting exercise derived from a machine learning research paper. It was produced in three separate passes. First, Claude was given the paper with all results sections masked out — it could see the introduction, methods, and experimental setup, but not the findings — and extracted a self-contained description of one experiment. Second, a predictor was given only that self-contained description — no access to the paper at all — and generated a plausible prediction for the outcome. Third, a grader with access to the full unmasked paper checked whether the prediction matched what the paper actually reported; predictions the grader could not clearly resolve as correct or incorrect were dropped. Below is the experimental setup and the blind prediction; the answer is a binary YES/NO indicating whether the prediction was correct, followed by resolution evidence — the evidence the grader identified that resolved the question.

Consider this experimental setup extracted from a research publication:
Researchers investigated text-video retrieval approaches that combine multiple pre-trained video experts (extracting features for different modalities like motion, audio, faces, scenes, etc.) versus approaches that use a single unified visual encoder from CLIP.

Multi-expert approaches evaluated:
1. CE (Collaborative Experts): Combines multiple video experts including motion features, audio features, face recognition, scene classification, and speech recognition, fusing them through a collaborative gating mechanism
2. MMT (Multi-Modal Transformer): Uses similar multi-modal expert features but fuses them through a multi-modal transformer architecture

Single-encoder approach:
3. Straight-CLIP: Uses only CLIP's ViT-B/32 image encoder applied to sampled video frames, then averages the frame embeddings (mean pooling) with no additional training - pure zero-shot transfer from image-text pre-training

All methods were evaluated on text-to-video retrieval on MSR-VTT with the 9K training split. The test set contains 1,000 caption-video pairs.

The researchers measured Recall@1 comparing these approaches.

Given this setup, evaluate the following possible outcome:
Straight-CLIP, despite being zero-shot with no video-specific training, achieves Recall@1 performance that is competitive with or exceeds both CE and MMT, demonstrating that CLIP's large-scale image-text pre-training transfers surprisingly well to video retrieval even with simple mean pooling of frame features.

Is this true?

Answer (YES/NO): YES